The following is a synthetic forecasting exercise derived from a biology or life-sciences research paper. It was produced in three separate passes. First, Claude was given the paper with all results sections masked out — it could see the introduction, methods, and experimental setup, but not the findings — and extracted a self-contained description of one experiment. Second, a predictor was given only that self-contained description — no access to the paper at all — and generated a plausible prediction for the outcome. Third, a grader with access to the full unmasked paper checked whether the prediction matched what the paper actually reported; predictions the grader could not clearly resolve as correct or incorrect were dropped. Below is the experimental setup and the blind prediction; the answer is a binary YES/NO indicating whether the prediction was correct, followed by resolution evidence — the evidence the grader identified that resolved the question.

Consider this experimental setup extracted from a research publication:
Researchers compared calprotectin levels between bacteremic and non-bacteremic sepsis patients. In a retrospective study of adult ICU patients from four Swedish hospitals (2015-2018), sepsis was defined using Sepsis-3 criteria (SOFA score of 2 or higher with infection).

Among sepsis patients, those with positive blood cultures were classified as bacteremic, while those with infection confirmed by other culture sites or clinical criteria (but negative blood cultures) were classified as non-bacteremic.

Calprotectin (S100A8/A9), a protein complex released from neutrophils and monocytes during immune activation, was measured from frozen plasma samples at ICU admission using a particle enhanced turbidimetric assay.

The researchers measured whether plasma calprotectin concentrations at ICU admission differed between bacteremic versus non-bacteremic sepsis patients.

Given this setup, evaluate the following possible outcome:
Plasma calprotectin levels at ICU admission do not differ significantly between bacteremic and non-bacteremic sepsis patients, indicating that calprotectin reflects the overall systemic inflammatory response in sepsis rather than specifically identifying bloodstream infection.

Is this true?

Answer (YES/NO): NO